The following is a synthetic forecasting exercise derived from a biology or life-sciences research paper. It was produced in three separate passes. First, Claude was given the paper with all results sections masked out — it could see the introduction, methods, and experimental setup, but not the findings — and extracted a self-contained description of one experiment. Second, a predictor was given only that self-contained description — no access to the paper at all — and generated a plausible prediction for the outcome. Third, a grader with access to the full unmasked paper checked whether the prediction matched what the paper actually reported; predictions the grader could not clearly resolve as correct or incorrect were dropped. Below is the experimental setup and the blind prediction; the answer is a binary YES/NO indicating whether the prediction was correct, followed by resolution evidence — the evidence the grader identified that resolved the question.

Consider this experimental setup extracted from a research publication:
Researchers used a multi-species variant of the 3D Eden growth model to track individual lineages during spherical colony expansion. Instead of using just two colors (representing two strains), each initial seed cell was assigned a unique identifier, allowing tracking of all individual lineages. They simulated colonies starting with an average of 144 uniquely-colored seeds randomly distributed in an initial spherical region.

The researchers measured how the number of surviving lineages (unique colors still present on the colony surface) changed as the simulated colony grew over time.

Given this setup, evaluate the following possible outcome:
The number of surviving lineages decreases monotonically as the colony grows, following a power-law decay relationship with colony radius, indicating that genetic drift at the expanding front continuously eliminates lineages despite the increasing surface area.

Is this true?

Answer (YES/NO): NO